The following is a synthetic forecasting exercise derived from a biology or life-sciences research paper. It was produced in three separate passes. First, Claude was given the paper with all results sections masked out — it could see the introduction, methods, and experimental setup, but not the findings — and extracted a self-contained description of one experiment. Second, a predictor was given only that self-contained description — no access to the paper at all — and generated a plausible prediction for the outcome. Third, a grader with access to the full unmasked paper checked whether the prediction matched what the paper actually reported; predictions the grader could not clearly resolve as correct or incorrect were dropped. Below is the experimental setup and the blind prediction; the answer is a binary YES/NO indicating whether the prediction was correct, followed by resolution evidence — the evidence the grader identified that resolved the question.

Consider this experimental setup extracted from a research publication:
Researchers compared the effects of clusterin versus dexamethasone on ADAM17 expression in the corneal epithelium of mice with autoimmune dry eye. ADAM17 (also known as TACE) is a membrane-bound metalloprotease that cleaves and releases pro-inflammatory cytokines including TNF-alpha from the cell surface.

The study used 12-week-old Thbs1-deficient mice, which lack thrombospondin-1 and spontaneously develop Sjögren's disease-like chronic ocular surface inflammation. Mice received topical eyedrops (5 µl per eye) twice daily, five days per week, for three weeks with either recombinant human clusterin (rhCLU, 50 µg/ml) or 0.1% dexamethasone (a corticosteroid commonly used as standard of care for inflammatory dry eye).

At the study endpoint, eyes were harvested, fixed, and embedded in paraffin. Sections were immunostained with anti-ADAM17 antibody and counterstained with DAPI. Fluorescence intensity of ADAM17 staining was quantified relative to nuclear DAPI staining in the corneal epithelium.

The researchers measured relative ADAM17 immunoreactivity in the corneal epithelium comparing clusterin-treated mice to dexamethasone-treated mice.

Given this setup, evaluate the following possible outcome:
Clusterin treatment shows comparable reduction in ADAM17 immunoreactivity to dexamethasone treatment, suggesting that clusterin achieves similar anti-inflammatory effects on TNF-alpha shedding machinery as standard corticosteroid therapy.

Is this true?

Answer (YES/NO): YES